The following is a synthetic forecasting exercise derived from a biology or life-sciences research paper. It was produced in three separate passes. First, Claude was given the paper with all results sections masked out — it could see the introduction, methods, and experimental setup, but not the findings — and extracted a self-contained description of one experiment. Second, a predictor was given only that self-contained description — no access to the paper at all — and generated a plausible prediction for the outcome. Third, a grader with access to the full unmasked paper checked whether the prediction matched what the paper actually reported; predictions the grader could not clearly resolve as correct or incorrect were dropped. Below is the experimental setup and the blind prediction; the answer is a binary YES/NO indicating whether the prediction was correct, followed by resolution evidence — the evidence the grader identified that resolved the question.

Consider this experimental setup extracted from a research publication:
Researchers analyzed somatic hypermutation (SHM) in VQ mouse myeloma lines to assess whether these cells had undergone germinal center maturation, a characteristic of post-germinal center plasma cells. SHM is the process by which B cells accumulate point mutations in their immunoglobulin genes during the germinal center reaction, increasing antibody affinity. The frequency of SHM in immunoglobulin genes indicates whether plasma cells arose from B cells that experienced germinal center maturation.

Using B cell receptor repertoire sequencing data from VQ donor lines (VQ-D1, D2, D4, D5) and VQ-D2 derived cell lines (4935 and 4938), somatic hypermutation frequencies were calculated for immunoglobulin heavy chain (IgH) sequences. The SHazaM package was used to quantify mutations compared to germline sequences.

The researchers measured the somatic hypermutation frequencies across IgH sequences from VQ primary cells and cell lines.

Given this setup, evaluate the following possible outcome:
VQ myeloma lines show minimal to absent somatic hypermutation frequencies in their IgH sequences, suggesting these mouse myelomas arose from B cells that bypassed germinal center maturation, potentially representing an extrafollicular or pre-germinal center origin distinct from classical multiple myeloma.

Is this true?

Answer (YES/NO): NO